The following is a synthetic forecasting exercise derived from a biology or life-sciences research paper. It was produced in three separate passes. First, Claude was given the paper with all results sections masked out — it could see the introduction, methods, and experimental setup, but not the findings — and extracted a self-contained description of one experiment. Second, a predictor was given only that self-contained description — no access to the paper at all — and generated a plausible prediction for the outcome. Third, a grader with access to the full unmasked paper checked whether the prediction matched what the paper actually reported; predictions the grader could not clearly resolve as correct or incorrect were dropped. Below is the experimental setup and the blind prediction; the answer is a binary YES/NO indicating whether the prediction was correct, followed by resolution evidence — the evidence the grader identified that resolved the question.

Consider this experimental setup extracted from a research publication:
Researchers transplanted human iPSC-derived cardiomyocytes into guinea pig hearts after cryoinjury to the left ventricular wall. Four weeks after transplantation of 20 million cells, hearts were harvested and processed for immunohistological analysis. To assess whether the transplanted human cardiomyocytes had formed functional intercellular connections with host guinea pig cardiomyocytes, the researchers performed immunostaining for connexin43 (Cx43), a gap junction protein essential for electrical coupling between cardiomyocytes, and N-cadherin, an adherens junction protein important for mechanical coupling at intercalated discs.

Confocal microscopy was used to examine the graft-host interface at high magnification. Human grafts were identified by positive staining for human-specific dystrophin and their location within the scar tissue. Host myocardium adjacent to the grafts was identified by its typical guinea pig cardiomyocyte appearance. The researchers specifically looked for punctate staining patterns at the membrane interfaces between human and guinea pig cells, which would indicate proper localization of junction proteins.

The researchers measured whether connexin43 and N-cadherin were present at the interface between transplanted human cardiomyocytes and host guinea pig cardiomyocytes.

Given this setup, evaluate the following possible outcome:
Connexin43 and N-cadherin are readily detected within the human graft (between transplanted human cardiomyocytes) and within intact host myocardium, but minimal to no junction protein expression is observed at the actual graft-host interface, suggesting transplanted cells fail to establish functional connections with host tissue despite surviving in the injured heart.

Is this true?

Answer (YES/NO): NO